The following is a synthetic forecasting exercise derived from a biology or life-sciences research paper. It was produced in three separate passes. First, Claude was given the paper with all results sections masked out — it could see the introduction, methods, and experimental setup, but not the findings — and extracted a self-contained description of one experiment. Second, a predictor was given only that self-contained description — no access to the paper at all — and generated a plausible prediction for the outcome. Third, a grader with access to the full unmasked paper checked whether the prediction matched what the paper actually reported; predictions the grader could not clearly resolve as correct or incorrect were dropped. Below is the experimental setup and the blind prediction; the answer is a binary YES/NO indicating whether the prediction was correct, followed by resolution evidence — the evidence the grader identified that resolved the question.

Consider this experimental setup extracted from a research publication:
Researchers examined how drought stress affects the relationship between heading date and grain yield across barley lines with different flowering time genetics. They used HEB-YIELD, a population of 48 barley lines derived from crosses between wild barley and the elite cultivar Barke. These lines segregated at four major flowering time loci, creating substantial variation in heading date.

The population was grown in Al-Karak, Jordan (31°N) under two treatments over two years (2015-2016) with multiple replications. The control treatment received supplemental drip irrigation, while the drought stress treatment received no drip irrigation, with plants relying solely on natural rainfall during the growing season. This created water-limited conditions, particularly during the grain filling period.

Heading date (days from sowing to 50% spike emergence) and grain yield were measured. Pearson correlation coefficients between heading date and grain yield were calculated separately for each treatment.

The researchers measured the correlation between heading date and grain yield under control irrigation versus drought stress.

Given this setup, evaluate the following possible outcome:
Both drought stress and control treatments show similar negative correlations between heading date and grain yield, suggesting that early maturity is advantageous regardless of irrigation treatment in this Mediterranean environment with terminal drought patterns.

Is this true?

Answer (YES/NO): NO